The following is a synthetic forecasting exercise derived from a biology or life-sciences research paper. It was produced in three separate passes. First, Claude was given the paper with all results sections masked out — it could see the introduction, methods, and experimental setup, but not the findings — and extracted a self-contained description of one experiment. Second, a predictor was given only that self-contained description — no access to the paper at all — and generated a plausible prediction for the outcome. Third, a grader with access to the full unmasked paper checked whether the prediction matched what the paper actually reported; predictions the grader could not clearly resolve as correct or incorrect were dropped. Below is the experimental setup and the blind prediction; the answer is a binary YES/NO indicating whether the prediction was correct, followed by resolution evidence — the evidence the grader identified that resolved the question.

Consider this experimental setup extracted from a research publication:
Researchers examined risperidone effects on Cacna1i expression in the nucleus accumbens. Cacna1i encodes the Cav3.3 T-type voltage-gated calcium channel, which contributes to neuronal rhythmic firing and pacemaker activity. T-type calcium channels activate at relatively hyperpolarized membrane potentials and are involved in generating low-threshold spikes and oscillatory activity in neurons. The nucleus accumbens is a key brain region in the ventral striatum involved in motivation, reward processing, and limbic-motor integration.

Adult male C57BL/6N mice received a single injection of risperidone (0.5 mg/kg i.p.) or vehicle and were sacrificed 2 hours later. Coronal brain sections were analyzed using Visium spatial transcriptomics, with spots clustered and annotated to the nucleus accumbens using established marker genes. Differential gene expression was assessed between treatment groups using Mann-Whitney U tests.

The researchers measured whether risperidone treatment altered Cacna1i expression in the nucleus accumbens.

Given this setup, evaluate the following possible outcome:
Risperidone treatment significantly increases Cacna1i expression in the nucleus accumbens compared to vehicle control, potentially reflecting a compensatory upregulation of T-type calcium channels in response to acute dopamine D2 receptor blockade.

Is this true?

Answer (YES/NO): NO